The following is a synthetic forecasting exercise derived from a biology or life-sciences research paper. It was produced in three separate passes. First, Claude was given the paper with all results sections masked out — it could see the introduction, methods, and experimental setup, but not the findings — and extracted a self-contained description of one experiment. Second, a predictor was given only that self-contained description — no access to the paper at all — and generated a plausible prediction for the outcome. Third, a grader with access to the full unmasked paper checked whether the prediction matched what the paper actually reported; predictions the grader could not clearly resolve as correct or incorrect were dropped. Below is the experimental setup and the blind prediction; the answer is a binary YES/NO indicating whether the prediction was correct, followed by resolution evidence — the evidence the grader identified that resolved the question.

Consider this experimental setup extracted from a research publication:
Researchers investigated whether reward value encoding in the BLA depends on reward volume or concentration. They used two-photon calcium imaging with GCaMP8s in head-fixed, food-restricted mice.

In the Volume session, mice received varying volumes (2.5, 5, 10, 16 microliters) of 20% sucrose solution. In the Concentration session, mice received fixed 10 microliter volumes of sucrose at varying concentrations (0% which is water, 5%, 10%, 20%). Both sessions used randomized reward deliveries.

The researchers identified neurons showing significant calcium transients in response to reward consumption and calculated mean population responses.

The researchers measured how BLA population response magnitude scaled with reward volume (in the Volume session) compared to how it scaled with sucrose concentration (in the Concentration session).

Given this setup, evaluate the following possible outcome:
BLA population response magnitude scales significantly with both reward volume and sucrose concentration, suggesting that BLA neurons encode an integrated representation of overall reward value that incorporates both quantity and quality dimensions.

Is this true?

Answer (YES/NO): YES